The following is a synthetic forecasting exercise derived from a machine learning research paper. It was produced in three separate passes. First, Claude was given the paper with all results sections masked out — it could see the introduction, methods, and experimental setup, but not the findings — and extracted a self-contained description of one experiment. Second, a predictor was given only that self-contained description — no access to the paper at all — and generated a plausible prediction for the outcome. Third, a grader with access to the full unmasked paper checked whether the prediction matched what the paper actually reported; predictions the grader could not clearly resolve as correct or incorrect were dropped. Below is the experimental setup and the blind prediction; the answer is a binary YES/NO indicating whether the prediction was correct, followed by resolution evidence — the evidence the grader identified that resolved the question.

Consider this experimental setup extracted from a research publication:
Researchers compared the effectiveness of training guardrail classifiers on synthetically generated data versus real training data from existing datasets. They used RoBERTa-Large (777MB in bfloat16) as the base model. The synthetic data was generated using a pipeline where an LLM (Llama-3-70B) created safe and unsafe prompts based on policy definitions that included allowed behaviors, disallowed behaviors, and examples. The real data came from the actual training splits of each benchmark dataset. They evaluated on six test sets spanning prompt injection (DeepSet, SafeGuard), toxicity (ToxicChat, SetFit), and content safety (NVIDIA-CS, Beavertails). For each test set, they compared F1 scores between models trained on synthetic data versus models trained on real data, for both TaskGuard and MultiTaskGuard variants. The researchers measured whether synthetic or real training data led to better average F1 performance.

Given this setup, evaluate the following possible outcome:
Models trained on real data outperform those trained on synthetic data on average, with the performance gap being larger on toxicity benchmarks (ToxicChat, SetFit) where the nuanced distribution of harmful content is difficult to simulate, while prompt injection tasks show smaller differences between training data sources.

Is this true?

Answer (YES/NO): NO